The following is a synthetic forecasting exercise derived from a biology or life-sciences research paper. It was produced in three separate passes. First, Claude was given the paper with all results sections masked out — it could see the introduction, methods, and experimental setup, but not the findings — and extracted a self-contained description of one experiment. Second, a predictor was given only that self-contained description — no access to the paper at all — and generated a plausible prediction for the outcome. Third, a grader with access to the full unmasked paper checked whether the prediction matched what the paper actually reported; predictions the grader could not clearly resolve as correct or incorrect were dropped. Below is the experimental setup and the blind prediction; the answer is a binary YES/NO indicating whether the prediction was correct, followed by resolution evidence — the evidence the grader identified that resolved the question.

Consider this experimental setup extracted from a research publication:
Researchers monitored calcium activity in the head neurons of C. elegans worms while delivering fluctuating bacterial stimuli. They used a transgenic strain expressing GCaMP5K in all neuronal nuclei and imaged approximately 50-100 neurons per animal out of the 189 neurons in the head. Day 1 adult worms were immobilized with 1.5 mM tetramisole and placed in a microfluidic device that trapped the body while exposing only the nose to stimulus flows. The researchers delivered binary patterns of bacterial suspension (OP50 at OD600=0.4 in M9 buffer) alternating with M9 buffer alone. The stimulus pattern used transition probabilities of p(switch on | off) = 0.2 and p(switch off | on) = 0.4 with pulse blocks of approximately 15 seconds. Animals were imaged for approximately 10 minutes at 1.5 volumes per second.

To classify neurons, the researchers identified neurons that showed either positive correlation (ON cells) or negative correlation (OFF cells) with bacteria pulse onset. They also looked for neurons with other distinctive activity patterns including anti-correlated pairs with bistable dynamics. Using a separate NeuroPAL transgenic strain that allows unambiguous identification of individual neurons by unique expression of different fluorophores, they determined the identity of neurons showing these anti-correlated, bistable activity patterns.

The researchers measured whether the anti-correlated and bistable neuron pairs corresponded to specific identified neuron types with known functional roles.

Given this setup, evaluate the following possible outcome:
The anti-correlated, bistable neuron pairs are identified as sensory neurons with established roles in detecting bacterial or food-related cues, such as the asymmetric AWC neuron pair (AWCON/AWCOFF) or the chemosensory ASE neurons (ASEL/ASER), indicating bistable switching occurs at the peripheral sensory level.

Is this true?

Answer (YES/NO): NO